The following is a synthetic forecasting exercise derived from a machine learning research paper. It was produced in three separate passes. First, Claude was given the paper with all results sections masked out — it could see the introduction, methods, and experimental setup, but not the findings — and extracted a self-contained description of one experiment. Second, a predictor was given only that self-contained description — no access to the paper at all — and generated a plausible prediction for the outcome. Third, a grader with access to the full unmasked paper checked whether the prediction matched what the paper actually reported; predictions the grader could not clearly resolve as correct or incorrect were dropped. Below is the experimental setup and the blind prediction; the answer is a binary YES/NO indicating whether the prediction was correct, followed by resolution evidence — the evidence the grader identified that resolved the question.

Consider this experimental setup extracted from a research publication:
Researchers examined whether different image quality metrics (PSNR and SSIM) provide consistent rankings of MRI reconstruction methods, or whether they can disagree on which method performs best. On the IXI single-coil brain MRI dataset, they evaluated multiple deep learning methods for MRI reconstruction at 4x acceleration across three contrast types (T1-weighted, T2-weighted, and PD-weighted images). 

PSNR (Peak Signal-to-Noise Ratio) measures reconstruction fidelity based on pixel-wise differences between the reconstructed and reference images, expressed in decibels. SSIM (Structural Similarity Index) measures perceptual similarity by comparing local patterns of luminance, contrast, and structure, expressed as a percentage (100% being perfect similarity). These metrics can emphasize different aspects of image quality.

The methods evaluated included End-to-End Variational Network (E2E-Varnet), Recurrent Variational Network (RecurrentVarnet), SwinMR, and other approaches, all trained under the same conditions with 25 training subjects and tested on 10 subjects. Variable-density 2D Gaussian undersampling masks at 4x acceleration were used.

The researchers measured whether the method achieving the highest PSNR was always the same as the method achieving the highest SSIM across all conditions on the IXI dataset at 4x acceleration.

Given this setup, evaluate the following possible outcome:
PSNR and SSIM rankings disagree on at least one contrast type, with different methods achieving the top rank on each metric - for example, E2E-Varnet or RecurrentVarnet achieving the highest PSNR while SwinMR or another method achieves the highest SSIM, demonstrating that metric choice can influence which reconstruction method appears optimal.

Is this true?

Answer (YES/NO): YES